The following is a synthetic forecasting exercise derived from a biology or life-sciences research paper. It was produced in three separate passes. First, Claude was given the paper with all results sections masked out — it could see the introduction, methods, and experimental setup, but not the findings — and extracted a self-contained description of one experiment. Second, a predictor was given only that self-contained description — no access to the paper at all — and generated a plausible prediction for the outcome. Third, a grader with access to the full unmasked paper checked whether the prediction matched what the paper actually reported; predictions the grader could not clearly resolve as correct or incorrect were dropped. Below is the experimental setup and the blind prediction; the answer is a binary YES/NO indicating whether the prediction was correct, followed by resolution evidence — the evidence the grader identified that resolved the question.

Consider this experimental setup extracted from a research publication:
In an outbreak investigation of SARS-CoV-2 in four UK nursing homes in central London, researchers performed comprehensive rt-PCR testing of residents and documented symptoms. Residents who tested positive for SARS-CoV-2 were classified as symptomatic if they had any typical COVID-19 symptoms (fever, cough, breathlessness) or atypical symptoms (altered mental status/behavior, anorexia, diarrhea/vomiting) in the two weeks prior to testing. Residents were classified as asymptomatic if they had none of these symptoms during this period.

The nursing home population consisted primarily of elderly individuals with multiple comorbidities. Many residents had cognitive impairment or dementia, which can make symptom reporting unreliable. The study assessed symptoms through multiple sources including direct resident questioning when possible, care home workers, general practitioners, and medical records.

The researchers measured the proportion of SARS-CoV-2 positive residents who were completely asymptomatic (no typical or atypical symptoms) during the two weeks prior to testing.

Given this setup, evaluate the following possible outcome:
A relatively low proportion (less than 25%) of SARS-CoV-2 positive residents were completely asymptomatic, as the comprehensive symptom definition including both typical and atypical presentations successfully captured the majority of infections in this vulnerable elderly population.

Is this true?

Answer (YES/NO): NO